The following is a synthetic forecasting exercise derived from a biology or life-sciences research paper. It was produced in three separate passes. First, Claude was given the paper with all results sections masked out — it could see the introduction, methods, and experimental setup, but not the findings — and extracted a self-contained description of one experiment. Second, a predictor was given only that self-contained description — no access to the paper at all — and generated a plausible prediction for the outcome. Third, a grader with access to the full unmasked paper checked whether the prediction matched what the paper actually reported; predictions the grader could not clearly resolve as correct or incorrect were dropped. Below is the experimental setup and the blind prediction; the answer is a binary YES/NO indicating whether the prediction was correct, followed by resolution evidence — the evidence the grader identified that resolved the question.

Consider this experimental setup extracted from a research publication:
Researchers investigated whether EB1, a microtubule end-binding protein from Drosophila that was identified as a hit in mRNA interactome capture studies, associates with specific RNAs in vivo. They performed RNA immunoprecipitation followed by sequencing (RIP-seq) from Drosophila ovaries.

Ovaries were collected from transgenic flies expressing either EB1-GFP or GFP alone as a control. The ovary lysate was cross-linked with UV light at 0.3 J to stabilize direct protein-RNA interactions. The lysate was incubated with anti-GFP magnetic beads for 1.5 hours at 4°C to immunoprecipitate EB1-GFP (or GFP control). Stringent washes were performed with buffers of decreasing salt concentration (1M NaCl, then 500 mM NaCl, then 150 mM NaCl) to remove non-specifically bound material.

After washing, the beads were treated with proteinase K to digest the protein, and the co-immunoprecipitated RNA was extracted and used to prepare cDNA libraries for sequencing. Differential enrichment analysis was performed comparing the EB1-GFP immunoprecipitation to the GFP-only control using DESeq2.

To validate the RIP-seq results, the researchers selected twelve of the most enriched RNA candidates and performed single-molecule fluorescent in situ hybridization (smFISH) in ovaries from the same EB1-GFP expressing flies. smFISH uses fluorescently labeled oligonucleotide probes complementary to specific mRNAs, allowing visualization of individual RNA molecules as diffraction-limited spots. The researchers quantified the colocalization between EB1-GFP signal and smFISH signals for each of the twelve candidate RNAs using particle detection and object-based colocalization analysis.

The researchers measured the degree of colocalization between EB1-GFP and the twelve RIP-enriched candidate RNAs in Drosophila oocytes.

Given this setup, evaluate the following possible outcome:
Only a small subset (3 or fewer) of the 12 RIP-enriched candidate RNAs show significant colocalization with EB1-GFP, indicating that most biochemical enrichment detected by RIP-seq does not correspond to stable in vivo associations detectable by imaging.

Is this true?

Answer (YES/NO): YES